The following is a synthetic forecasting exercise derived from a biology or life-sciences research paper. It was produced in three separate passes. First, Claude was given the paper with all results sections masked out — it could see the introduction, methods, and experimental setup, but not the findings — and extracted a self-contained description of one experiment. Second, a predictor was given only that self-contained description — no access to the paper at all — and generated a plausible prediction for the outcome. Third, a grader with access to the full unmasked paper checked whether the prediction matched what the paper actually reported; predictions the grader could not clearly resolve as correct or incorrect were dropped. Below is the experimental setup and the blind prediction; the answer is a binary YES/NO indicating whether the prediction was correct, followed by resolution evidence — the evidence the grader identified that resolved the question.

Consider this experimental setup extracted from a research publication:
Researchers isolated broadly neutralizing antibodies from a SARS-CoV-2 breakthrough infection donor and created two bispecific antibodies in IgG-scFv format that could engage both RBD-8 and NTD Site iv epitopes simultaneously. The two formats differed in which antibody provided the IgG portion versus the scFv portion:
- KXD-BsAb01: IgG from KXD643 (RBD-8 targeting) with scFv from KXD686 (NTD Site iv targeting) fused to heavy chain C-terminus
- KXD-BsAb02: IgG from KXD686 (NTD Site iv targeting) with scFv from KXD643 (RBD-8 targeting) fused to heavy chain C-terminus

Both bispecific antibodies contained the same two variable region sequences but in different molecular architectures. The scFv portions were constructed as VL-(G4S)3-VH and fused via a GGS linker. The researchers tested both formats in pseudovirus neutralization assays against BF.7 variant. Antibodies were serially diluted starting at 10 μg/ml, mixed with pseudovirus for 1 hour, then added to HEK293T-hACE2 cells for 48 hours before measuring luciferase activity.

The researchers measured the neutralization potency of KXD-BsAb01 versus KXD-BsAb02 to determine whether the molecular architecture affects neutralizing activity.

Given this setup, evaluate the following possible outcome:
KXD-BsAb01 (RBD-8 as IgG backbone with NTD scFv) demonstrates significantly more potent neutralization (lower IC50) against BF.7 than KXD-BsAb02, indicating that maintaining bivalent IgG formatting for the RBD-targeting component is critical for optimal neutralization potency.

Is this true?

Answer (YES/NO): NO